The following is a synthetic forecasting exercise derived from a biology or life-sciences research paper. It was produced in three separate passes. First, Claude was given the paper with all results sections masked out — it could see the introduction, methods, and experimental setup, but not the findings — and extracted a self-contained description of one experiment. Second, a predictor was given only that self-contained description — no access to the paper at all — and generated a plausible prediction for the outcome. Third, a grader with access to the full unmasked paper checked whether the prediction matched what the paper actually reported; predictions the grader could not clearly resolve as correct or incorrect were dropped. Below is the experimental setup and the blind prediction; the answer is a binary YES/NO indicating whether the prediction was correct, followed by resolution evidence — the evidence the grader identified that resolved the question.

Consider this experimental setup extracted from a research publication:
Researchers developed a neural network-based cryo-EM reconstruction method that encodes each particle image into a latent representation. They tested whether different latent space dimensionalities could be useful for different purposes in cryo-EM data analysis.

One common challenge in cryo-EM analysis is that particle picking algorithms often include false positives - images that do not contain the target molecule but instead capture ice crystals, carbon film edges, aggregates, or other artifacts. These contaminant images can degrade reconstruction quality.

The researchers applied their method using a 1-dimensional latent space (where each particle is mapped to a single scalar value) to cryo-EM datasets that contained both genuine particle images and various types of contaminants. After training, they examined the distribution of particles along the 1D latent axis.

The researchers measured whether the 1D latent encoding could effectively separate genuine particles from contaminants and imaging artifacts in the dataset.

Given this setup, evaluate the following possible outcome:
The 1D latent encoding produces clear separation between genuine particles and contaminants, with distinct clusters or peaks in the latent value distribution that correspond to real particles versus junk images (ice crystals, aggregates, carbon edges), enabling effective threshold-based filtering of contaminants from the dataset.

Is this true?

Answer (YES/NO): YES